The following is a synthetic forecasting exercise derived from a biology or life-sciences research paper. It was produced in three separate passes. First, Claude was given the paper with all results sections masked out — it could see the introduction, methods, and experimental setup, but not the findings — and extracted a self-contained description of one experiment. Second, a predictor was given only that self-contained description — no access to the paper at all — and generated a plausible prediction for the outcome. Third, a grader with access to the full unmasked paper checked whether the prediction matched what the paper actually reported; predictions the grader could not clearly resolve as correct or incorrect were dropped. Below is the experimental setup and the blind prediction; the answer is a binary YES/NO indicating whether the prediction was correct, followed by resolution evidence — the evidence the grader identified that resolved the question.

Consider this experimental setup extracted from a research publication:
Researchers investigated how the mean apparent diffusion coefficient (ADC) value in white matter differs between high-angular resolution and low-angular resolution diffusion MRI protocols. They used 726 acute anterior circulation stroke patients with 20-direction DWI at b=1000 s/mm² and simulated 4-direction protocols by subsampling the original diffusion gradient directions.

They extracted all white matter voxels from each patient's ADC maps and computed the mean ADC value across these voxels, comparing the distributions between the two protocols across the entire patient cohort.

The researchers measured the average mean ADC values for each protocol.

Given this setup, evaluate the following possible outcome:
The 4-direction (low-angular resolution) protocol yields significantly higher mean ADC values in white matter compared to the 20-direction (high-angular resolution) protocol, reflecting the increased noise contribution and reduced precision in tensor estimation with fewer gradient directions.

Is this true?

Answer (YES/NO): YES